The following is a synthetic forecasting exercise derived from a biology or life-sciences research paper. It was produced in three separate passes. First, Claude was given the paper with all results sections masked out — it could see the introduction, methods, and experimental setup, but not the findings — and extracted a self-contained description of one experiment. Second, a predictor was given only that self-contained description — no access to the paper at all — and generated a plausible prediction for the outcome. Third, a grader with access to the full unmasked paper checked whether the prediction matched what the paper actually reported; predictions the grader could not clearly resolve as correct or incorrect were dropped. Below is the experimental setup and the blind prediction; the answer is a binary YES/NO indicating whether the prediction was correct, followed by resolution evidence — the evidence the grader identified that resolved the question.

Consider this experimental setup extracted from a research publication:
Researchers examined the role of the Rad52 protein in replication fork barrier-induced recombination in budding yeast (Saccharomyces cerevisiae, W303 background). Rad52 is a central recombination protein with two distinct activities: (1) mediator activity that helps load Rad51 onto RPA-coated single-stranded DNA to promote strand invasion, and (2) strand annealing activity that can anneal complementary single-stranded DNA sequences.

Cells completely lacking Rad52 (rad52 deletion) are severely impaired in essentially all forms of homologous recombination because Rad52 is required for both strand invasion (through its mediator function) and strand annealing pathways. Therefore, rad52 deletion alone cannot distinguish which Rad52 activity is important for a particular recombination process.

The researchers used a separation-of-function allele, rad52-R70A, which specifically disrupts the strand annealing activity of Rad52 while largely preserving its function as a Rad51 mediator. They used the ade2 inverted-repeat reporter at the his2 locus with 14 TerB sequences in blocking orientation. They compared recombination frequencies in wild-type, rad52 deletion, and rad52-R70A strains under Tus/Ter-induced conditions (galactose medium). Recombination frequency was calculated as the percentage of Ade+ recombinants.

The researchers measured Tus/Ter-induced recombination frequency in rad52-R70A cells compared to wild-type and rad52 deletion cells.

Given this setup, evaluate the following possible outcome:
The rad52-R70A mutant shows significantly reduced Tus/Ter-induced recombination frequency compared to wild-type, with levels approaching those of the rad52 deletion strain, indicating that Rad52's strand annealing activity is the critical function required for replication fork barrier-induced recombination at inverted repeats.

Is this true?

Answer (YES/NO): NO